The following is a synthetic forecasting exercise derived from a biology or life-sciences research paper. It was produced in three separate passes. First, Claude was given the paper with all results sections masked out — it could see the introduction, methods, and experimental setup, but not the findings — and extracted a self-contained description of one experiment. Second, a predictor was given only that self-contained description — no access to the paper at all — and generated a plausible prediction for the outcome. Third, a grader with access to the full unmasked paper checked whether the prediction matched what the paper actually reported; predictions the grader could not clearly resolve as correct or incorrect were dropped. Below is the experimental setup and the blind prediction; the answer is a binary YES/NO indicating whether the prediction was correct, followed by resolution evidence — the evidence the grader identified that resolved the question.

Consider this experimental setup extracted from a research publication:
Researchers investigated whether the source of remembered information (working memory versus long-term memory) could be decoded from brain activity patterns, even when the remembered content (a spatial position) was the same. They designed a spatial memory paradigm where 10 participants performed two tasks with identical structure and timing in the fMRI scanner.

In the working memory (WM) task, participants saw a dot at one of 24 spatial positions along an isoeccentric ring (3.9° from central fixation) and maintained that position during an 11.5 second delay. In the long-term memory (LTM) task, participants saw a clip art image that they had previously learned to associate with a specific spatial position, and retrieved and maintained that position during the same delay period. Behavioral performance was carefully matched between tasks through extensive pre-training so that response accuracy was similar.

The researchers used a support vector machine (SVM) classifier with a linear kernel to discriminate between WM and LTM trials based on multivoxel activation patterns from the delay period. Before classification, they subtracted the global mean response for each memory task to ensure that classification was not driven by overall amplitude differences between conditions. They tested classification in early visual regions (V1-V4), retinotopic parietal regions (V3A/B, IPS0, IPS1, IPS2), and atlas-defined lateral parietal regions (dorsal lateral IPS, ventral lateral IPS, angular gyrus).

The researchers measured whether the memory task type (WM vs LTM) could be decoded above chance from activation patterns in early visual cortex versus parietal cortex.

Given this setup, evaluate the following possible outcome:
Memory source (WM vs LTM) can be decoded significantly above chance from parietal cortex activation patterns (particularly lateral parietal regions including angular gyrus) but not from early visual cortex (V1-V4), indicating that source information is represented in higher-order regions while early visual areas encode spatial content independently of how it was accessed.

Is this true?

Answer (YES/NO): NO